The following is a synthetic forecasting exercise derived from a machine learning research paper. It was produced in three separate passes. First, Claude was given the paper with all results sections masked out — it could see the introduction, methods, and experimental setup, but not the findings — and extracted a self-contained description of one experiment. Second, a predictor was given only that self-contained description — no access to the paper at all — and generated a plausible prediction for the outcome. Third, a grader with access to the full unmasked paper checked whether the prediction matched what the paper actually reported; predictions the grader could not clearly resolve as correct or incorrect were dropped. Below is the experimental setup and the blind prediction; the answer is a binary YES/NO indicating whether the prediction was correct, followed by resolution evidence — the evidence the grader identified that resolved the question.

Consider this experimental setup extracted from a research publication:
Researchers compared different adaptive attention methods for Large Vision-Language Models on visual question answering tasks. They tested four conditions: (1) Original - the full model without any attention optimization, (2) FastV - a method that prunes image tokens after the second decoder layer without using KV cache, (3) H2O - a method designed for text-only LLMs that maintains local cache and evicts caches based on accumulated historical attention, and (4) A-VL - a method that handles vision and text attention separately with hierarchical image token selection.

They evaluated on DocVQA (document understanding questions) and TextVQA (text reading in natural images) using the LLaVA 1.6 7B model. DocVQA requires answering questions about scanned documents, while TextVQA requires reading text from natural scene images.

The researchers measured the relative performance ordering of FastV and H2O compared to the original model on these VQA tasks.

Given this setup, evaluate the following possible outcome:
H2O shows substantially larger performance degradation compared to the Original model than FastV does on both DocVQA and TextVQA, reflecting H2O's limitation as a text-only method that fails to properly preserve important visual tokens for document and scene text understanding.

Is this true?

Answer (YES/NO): NO